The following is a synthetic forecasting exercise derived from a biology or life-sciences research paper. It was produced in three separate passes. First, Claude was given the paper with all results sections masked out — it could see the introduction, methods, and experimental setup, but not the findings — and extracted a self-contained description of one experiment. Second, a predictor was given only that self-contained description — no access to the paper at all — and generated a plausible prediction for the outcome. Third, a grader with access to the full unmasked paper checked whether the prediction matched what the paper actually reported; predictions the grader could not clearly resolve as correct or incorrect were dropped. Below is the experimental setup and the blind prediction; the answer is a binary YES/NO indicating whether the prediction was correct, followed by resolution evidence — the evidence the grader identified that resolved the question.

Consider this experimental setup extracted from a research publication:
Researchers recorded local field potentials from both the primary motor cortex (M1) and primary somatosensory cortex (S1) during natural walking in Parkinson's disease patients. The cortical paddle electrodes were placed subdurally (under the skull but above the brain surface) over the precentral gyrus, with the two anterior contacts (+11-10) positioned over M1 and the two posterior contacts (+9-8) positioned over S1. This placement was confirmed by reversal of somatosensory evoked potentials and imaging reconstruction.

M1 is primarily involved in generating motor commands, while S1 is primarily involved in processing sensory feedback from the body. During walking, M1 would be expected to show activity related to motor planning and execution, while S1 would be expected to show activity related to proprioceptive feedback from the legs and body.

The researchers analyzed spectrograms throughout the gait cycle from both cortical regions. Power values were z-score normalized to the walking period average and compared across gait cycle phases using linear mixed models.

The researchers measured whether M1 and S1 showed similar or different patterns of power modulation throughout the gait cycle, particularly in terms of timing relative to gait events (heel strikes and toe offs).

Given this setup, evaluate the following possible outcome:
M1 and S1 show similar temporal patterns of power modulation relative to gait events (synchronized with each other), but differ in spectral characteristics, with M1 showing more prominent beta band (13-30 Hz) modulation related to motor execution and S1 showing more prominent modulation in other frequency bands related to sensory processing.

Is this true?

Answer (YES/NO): NO